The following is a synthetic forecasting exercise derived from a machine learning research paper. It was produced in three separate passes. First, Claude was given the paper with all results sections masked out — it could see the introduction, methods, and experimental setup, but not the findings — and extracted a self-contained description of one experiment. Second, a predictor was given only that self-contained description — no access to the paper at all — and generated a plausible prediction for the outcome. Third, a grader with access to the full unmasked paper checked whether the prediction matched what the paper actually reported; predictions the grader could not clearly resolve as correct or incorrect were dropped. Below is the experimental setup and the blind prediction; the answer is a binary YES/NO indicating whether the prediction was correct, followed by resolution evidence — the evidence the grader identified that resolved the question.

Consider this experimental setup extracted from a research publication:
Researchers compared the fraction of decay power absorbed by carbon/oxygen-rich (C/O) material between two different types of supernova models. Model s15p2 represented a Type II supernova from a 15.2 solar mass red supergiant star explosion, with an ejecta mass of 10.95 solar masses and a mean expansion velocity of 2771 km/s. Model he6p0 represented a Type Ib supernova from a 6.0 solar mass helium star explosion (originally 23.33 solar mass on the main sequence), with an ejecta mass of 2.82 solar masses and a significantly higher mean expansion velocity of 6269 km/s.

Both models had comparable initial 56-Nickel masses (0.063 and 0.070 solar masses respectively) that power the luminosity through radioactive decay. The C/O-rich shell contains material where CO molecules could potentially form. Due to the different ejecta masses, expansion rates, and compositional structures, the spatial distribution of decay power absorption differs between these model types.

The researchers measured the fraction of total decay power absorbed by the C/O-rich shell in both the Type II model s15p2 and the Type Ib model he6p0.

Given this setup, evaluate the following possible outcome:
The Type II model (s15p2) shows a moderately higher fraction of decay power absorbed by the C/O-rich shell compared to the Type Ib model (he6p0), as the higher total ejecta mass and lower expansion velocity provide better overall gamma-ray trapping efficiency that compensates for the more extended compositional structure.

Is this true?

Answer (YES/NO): NO